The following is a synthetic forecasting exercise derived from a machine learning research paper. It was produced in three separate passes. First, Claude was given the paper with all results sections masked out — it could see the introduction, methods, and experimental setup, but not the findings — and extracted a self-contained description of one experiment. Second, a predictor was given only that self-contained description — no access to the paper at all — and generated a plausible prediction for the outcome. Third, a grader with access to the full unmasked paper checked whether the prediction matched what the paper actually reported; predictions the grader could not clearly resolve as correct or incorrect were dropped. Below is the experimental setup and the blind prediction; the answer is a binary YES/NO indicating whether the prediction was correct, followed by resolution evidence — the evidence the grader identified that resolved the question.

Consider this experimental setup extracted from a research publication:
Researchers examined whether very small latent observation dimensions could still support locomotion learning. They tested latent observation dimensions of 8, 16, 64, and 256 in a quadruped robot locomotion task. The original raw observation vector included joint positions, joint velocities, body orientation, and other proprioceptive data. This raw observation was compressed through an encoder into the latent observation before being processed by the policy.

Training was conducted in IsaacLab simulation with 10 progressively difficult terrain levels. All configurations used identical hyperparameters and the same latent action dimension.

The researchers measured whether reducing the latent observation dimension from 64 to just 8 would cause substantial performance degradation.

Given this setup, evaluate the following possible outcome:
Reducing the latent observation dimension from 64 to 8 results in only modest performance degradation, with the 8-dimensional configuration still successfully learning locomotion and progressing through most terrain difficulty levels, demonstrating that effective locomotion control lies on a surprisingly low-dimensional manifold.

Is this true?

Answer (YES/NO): YES